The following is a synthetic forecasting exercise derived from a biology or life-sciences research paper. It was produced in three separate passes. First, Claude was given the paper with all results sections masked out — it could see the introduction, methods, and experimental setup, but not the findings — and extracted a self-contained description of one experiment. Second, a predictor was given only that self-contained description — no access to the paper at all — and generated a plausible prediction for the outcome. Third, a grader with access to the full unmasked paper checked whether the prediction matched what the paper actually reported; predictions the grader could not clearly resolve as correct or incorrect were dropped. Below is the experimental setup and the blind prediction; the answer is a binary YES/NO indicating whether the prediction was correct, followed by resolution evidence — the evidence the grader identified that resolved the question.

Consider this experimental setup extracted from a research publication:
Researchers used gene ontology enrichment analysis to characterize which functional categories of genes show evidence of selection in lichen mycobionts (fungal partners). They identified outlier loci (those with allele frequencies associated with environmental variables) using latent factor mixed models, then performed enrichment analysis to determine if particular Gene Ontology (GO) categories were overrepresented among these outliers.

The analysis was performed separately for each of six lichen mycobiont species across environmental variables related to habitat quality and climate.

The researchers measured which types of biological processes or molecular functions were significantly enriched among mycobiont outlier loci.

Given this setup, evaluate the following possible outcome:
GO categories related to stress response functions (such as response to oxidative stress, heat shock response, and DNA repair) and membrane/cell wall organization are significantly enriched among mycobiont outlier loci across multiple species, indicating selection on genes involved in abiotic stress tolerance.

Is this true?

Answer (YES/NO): NO